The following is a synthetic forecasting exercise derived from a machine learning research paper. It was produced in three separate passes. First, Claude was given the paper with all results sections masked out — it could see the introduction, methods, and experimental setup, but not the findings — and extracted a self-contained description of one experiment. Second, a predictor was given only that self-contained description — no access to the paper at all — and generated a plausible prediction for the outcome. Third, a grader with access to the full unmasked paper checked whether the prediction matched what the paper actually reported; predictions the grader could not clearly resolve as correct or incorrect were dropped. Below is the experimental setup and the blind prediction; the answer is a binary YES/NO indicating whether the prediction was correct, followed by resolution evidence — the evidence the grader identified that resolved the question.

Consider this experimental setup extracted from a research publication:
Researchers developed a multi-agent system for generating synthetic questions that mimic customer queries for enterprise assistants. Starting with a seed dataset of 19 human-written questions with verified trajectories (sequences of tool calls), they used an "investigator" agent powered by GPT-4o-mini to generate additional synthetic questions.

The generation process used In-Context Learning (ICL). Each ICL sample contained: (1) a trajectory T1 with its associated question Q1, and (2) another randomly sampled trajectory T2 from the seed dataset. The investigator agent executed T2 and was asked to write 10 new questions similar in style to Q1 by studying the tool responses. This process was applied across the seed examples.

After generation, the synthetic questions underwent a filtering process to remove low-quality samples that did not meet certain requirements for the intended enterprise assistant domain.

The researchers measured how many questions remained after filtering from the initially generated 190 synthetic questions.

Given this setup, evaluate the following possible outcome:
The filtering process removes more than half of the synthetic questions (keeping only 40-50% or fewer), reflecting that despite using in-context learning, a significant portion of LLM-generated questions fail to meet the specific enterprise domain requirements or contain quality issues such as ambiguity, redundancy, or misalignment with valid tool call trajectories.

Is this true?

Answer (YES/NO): NO